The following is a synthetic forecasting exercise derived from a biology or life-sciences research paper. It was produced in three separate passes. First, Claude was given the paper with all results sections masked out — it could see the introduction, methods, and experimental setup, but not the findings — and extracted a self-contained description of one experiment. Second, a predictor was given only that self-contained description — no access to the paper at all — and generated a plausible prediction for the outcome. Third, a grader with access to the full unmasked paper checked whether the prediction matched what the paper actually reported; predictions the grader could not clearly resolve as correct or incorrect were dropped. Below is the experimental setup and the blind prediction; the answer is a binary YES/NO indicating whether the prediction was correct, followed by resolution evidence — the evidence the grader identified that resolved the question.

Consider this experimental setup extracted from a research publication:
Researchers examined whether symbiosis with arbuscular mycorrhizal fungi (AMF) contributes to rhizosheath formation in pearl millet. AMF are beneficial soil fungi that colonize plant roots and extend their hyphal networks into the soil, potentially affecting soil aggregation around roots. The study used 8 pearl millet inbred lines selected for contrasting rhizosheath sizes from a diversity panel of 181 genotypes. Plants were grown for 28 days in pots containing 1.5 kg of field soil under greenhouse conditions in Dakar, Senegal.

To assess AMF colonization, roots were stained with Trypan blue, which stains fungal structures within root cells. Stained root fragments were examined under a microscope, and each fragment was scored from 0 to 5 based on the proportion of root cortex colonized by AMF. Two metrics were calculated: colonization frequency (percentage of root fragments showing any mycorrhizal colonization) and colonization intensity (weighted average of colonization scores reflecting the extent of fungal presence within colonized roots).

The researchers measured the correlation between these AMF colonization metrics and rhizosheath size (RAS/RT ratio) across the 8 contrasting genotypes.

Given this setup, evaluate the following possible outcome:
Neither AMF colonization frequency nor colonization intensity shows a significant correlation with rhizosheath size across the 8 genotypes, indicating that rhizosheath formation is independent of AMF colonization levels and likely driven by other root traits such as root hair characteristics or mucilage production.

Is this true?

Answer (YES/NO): YES